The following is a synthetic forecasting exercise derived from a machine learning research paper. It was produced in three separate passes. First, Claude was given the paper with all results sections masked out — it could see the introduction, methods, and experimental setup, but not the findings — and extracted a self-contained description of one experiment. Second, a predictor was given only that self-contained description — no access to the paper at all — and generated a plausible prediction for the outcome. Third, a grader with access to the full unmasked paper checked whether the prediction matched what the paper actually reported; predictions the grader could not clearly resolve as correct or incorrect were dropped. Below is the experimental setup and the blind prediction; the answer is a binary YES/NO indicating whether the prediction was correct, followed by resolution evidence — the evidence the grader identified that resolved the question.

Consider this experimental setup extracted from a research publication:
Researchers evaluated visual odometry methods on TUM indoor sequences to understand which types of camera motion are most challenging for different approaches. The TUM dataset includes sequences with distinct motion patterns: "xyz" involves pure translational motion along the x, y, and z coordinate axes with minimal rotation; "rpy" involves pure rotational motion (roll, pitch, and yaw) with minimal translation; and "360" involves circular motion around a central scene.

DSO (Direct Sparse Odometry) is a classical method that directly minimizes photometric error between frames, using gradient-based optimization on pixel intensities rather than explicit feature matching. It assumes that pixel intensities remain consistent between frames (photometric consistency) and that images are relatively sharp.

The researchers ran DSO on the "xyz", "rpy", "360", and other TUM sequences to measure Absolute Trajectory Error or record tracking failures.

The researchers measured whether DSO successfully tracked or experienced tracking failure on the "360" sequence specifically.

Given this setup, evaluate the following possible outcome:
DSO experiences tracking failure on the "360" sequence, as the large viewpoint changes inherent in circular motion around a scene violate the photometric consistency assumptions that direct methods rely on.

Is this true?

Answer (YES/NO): NO